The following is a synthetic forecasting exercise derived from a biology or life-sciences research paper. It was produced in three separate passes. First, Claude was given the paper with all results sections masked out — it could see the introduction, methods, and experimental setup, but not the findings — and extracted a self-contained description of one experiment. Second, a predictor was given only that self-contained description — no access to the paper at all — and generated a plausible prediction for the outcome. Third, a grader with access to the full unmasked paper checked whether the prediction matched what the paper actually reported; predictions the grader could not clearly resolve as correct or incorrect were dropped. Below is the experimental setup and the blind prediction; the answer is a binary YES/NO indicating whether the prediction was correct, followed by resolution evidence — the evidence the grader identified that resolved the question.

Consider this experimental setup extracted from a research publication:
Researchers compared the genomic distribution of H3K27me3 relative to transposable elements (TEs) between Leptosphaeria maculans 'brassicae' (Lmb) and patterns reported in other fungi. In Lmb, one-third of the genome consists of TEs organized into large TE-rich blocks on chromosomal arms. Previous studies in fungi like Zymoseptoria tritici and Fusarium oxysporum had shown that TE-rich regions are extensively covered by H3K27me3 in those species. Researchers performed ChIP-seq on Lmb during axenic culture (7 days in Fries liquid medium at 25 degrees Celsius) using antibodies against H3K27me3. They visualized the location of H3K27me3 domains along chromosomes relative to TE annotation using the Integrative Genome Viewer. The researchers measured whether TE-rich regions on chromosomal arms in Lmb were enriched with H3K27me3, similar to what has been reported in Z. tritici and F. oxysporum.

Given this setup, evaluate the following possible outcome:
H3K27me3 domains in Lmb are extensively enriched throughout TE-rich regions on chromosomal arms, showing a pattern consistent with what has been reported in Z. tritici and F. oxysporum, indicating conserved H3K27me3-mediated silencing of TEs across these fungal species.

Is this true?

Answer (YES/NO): NO